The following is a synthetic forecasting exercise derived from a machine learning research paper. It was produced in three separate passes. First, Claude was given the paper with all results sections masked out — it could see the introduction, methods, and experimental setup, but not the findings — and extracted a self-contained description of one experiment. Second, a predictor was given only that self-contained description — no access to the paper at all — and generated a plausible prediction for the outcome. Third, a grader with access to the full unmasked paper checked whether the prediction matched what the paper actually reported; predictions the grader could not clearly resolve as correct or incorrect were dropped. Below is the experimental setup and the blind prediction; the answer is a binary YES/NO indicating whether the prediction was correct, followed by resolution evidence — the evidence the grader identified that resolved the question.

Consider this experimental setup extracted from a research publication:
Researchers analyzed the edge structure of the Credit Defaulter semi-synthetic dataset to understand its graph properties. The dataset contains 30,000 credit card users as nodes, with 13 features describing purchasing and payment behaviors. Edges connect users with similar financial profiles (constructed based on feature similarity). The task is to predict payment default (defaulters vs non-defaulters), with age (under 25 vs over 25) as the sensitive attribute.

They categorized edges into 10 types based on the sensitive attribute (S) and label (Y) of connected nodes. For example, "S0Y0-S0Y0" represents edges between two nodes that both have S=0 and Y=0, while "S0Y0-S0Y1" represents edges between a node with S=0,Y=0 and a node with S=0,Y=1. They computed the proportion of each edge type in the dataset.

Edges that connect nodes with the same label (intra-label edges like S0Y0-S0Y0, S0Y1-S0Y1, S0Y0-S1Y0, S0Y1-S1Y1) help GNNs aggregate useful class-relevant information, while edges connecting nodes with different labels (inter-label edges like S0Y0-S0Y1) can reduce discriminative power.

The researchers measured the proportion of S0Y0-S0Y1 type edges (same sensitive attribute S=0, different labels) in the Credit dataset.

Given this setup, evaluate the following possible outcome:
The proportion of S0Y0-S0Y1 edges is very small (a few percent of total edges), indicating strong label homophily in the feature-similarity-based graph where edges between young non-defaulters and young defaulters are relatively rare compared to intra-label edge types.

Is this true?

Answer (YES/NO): NO